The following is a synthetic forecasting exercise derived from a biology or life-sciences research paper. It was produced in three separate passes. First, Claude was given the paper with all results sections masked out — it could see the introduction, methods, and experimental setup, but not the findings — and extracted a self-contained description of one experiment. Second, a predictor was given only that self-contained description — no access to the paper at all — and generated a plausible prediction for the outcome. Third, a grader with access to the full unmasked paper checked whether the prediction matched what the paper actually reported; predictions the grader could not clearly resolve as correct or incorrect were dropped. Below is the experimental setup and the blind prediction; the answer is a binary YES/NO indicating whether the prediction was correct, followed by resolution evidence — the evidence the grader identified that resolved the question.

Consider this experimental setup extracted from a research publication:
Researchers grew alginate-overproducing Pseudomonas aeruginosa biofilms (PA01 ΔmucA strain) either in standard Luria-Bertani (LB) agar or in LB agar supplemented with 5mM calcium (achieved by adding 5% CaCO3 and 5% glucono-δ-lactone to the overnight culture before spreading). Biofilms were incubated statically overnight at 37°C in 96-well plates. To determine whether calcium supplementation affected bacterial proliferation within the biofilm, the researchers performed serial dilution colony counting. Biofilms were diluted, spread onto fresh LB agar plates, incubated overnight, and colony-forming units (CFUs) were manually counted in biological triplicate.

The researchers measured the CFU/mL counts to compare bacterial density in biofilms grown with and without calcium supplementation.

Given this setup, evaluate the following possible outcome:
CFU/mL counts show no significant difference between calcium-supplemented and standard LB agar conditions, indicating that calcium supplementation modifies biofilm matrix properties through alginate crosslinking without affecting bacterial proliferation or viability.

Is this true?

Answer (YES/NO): YES